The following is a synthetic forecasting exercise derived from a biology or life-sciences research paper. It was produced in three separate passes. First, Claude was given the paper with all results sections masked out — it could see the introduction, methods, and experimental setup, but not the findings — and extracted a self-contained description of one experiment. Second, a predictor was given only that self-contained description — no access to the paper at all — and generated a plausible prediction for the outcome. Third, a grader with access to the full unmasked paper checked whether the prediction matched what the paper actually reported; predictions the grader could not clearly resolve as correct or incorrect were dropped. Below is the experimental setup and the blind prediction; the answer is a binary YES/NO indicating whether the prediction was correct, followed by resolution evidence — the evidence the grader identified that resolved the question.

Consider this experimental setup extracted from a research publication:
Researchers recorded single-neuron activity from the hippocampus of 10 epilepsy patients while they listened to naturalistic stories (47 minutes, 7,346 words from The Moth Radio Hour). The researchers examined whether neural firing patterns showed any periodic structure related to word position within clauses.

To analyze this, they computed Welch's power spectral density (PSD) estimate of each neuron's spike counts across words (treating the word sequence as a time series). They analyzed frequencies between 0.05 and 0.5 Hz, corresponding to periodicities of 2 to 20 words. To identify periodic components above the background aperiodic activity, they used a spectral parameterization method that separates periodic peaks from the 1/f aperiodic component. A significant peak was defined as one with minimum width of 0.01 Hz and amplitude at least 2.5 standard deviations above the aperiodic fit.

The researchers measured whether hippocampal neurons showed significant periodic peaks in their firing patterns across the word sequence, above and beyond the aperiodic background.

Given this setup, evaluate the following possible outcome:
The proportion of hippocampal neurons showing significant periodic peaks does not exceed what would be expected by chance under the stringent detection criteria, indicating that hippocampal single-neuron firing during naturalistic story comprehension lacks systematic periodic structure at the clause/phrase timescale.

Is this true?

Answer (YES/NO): NO